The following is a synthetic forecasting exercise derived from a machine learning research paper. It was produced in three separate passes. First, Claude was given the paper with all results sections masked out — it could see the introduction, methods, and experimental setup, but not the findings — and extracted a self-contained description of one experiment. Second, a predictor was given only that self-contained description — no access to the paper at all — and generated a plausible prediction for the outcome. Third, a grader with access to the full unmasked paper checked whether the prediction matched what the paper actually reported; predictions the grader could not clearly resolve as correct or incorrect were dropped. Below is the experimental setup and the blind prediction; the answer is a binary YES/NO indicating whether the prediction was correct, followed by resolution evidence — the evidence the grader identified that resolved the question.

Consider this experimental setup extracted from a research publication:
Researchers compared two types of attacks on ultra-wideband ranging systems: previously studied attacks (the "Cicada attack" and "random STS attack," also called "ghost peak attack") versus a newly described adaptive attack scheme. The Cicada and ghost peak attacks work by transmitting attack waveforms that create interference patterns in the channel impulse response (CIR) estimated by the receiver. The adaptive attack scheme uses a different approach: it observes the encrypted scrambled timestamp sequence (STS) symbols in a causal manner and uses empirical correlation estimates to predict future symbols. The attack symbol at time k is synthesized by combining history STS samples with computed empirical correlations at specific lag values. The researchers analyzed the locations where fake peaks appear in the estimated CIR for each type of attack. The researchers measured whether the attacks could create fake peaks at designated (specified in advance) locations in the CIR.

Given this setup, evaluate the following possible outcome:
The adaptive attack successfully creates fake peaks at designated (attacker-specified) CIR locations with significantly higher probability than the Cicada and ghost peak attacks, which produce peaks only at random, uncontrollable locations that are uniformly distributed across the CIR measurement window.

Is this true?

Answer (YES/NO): NO